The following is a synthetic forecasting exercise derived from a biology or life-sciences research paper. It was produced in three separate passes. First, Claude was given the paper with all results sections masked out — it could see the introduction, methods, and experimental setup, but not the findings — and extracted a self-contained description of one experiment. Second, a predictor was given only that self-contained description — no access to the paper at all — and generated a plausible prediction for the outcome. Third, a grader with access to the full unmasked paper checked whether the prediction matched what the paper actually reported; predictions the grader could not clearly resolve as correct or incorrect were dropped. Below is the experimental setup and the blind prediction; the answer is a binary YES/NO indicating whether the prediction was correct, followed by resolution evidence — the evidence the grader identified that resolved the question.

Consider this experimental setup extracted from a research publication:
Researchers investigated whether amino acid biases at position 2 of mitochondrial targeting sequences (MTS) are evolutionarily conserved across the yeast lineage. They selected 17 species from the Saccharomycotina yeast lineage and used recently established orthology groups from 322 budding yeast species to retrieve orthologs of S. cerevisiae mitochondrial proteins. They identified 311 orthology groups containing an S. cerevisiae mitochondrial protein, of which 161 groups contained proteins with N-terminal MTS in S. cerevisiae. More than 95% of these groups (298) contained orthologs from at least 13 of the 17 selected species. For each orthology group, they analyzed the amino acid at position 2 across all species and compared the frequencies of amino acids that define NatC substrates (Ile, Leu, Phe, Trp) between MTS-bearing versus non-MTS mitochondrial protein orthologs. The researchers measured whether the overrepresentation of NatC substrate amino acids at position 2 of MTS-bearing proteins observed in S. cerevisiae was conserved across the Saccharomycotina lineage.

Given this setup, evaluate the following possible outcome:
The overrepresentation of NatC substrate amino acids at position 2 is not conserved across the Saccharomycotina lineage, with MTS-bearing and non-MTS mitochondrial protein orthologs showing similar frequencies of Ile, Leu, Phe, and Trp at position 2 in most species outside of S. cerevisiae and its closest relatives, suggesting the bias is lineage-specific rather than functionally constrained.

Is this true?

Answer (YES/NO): NO